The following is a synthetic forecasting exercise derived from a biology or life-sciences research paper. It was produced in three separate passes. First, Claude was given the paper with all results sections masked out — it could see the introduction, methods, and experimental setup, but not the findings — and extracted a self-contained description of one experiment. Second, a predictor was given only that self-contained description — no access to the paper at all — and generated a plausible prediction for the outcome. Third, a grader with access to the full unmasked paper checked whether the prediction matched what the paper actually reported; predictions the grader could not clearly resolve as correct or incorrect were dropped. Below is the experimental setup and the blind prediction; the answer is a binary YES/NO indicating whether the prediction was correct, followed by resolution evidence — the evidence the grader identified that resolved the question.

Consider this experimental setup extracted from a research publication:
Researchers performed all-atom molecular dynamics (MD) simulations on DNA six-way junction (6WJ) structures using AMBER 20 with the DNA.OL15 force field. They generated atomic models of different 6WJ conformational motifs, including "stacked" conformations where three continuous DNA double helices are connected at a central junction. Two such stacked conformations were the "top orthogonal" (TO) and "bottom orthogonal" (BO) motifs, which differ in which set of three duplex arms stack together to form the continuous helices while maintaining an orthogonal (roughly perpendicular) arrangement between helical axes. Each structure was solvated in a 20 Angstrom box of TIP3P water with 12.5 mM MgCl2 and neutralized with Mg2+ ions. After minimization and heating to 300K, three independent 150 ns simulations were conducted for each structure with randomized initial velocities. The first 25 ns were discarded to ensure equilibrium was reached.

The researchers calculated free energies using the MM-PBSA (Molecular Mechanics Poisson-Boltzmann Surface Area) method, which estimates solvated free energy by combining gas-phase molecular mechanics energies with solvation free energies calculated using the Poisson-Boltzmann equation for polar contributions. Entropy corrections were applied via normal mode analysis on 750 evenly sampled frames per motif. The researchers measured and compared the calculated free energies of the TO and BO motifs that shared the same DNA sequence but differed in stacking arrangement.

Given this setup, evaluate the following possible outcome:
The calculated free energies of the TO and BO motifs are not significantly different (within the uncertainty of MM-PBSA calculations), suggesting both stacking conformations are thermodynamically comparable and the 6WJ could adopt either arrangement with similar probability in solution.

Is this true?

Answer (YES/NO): NO